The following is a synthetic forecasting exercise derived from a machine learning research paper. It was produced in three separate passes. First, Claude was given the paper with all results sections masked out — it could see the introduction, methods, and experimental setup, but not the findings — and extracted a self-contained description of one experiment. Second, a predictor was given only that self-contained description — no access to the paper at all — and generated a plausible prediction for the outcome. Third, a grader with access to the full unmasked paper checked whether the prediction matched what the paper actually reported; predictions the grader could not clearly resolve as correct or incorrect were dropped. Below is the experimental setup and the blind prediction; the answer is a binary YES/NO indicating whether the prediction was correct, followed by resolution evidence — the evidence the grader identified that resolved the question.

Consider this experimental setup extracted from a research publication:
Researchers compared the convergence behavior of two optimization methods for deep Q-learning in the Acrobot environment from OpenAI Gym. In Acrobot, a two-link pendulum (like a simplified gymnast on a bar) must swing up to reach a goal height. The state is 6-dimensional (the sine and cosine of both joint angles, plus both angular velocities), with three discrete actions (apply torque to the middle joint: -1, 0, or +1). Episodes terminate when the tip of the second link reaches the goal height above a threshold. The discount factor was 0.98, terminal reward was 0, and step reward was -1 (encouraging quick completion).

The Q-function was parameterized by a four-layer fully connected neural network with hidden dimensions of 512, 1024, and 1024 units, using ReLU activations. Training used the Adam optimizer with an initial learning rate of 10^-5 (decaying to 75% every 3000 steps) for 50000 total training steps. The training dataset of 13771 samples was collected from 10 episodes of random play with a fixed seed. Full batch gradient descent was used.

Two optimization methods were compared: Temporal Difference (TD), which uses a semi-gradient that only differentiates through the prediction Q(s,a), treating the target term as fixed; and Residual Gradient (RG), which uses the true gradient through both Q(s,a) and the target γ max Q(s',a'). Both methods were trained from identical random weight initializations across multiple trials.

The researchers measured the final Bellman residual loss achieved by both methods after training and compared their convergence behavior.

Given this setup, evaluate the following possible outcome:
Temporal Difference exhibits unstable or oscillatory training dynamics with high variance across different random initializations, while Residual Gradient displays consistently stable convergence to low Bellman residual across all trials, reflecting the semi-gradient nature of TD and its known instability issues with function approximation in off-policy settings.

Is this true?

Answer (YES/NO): NO